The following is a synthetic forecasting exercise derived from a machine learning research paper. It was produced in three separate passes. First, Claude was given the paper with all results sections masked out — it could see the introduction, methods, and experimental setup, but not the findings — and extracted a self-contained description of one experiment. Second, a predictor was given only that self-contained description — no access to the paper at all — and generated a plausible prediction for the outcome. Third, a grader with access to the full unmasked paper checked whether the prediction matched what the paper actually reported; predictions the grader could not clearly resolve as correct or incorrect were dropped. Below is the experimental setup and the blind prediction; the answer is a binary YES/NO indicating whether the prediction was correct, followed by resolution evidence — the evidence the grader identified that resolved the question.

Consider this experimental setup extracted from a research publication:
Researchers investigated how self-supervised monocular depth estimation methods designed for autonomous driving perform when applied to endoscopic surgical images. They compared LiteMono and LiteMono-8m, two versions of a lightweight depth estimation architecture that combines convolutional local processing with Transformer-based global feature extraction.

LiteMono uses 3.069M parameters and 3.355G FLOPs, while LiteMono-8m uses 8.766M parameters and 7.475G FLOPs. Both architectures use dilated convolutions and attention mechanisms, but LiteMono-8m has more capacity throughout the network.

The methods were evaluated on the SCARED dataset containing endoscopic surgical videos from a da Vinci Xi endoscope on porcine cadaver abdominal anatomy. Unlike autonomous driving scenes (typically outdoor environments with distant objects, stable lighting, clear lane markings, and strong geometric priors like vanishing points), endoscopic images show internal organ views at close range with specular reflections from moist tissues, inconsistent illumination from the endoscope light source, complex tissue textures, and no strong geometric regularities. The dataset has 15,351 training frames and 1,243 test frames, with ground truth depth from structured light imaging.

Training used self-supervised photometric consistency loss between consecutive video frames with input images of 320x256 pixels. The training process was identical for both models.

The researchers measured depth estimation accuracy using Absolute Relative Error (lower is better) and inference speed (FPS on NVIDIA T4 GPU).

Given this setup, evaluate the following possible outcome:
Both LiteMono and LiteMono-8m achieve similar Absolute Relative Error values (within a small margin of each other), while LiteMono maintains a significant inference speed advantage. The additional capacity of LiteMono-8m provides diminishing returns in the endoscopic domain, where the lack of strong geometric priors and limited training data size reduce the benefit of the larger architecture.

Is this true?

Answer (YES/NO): NO